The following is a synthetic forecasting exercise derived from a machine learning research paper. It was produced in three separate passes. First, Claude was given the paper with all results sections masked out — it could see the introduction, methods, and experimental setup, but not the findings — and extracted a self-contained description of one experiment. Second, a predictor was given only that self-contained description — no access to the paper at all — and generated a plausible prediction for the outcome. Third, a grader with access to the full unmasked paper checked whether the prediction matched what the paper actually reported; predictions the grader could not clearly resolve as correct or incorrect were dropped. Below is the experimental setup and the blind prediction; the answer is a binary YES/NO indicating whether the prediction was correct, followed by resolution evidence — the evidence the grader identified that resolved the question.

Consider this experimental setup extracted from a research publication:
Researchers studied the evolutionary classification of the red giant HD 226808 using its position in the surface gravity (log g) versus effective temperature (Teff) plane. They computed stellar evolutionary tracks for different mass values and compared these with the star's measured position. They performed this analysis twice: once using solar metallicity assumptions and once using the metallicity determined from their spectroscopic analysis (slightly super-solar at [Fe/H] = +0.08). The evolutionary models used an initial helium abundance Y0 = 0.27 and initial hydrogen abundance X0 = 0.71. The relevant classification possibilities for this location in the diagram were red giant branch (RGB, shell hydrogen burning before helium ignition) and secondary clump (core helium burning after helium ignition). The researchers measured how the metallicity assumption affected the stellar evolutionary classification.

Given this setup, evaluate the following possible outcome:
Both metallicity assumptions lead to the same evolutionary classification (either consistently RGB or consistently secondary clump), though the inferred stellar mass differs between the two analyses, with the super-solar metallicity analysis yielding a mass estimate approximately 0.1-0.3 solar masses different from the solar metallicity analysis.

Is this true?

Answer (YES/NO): NO